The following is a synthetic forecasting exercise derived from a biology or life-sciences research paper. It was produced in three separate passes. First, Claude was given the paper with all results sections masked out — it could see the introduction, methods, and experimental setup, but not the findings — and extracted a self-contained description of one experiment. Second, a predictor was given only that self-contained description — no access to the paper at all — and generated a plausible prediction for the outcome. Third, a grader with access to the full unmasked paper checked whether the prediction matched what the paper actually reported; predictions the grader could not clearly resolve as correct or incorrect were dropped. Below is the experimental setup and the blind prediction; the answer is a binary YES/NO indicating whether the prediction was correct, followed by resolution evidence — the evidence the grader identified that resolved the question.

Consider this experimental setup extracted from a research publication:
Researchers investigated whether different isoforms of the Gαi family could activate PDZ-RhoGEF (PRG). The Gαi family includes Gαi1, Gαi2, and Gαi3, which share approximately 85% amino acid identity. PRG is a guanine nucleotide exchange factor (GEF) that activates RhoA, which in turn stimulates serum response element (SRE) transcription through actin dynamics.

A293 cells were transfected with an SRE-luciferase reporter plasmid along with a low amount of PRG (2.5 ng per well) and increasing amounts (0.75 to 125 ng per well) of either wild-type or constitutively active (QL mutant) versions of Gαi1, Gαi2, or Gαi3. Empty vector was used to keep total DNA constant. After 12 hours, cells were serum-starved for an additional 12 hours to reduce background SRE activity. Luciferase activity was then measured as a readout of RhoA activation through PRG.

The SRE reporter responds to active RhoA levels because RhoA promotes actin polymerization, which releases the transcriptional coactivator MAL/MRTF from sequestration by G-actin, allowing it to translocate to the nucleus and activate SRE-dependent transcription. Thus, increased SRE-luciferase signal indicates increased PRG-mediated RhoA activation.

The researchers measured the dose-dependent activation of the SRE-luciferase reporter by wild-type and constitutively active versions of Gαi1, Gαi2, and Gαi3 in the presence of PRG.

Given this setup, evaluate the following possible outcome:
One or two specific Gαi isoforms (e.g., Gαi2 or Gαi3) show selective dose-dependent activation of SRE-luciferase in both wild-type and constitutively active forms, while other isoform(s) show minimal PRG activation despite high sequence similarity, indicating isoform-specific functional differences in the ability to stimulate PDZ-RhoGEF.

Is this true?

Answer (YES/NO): NO